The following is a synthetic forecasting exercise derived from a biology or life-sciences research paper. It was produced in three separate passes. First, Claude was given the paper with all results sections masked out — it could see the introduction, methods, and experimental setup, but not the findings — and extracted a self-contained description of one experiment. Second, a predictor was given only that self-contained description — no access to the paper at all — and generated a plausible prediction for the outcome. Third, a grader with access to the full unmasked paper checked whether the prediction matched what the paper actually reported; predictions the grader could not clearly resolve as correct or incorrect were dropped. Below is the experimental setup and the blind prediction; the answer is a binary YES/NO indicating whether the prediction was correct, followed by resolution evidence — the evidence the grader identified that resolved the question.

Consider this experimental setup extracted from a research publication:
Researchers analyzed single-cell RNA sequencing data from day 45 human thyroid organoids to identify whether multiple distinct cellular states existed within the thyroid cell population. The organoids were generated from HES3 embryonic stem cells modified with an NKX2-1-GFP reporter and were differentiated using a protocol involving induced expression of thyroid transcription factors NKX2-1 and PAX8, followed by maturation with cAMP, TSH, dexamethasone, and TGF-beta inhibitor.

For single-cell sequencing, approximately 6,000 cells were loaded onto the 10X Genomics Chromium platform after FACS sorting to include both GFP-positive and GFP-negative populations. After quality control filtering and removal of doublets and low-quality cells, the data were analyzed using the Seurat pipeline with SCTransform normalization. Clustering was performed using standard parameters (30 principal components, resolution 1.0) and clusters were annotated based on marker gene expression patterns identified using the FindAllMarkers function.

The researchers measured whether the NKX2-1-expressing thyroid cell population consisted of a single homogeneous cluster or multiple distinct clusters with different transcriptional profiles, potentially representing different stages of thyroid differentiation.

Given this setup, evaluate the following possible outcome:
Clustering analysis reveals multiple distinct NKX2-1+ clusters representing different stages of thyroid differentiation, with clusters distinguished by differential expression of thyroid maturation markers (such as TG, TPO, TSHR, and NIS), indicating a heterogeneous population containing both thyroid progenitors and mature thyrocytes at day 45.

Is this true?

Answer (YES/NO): YES